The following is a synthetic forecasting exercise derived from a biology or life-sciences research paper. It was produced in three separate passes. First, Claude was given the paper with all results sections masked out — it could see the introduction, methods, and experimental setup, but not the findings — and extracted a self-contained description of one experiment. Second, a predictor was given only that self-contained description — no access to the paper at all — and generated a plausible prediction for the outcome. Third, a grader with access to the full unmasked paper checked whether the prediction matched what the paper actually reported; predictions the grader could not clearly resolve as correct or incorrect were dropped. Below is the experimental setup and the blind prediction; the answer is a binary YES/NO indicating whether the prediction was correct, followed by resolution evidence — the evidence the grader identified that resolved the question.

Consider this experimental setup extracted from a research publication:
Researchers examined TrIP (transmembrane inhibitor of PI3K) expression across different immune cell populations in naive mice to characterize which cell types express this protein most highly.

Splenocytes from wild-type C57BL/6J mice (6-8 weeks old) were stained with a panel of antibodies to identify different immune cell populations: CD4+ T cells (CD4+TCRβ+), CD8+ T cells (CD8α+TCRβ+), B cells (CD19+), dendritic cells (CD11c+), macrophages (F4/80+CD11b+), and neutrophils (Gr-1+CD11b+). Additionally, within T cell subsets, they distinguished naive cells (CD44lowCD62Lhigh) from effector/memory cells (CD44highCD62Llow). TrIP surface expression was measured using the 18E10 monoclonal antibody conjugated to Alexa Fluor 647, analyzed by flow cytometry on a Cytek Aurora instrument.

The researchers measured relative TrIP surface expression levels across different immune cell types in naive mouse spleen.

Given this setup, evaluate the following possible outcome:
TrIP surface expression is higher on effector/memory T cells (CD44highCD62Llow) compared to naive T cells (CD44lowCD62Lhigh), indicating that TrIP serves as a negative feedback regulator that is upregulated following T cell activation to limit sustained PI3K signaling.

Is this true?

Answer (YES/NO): NO